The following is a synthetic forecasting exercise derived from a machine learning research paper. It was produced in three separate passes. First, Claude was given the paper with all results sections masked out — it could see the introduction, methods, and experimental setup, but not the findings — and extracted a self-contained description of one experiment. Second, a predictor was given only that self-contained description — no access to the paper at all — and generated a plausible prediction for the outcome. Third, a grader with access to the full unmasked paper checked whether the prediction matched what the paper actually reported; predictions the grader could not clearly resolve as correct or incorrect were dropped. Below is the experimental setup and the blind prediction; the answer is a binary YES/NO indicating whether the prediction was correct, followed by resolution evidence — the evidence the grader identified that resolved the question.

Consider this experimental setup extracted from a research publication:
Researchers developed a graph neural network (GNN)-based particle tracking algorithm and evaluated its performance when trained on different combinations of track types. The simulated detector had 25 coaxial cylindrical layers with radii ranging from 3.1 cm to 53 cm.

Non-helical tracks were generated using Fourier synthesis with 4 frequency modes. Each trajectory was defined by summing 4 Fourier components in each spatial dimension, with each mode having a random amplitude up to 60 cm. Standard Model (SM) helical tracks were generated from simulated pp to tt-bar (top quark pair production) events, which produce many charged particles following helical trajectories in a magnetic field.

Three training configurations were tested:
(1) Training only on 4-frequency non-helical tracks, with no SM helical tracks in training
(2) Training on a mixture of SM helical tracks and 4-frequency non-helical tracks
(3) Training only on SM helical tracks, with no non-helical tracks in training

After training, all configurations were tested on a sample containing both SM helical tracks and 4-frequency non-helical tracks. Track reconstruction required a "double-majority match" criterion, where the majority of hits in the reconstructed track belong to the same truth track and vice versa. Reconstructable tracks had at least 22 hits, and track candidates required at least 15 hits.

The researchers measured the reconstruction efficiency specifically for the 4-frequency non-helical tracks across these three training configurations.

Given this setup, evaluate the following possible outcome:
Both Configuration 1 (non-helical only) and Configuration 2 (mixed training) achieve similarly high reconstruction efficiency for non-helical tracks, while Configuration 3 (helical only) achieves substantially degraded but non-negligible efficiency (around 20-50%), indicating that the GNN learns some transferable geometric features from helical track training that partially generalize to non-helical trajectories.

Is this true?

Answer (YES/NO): NO